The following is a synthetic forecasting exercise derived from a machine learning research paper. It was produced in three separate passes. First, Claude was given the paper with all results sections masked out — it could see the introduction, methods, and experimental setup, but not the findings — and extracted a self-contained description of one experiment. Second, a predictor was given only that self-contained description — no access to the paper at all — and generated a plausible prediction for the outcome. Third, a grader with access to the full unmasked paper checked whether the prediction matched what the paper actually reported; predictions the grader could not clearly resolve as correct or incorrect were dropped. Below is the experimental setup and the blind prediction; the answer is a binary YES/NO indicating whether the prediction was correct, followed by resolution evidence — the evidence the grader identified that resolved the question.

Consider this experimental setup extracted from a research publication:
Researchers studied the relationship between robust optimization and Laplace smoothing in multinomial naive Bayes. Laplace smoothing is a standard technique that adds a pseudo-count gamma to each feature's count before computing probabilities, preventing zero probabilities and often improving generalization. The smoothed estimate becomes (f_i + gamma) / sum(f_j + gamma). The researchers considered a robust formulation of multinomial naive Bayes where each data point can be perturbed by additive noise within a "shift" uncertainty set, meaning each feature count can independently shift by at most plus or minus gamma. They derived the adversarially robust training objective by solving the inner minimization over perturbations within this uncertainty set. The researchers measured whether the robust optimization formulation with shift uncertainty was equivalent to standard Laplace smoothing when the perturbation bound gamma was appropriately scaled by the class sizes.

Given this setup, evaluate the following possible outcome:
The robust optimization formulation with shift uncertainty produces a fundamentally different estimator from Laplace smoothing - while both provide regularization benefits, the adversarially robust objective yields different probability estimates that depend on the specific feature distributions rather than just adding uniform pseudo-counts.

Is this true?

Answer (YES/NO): NO